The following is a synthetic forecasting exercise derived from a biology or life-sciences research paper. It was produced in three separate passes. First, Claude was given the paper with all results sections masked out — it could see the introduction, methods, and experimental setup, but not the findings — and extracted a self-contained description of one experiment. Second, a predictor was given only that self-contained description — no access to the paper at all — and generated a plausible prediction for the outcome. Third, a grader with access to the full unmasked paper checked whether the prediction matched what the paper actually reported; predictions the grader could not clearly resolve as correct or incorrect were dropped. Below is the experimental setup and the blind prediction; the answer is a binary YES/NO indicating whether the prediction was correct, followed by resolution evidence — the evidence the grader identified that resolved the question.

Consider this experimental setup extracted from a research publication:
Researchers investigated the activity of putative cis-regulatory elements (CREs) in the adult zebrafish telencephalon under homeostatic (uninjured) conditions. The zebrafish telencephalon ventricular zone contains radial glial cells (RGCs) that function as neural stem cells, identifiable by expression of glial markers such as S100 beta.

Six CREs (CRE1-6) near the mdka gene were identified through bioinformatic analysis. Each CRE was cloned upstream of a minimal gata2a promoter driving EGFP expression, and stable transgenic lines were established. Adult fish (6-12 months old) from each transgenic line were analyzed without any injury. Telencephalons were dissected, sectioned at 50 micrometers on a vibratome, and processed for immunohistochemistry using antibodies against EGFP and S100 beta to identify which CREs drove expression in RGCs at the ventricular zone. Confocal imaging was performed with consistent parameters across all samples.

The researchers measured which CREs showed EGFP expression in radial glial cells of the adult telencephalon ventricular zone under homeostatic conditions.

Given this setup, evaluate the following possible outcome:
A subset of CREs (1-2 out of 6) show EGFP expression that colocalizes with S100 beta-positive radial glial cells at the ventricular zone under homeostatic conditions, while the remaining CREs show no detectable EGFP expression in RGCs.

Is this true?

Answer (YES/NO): NO